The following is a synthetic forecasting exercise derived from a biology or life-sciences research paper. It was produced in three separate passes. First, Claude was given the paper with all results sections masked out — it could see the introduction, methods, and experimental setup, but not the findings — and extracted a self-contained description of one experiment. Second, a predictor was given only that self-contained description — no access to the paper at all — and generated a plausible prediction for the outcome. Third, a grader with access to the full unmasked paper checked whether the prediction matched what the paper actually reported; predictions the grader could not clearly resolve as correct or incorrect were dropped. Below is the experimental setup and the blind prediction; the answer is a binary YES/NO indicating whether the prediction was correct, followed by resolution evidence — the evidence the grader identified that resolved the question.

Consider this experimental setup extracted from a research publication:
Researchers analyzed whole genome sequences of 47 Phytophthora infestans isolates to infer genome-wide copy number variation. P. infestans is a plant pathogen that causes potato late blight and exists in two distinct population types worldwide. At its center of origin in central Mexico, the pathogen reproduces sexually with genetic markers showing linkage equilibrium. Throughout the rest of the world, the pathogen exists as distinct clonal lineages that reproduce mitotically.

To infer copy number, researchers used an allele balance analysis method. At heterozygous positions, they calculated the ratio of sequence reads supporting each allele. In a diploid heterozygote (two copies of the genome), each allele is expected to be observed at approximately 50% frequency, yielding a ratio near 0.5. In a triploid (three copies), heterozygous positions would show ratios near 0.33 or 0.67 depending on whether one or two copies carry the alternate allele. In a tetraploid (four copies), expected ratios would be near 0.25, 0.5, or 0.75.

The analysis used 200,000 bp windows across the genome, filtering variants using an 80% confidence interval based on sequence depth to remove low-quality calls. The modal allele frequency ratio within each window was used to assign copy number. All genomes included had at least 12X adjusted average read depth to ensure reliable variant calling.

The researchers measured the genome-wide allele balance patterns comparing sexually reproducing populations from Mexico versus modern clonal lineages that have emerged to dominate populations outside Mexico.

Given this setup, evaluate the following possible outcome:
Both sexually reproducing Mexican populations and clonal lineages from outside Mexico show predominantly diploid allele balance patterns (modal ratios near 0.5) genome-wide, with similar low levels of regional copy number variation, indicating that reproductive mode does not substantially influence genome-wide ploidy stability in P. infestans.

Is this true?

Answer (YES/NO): NO